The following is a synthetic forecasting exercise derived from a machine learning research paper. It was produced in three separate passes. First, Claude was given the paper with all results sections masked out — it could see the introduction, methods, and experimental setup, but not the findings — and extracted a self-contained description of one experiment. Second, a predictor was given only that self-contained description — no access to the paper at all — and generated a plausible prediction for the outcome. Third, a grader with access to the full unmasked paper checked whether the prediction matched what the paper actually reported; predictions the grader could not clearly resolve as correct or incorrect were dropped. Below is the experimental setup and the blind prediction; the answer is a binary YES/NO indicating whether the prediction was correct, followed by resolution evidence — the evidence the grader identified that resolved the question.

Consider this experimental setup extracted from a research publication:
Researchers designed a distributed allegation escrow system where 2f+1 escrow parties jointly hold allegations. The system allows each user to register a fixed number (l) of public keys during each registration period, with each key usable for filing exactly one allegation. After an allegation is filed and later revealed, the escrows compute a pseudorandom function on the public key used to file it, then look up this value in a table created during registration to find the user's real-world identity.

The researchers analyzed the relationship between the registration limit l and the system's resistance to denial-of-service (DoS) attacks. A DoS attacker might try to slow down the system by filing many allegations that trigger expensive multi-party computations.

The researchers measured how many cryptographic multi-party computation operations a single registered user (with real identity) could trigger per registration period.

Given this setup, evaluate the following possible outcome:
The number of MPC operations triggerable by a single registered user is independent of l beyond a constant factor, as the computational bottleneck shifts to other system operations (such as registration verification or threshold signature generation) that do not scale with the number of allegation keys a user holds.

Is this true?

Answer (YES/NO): NO